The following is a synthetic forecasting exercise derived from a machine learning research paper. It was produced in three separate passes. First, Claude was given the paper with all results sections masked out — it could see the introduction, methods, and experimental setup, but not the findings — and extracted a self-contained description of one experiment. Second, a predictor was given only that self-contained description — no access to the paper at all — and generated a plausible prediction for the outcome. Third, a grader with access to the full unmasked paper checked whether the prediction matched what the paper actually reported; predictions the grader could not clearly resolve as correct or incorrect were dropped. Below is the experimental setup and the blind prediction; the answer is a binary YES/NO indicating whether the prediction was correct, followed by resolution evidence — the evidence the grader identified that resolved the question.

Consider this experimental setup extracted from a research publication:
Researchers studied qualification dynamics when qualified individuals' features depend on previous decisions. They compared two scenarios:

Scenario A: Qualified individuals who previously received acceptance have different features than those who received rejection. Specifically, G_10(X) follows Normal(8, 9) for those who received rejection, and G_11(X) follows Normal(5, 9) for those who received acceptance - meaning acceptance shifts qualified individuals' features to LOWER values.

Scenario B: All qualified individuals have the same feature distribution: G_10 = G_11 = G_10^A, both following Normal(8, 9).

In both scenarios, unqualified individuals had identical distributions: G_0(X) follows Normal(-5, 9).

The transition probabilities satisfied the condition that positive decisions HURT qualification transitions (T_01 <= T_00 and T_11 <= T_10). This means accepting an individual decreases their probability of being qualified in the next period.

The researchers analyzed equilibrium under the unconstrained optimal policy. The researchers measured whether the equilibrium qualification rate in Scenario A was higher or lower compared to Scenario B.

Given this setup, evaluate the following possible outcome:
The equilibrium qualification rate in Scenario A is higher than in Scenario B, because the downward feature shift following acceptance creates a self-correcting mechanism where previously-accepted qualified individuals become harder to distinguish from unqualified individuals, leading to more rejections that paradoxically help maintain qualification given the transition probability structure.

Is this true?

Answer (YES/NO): YES